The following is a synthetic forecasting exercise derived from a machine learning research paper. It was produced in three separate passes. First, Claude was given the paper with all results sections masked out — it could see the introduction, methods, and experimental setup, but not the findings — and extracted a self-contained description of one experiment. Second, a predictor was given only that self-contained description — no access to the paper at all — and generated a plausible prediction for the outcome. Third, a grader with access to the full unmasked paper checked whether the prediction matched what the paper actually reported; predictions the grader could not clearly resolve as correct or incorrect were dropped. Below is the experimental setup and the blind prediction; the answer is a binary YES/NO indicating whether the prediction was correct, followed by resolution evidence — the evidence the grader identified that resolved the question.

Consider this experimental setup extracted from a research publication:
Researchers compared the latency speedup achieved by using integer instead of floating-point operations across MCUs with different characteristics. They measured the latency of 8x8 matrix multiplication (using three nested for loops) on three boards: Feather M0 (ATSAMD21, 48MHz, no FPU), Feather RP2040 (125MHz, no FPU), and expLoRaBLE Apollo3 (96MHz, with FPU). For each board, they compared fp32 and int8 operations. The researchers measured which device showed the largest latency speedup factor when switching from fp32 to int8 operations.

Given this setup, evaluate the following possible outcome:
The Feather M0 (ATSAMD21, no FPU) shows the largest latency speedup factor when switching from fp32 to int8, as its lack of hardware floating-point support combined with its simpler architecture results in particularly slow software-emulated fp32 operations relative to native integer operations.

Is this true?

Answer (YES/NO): YES